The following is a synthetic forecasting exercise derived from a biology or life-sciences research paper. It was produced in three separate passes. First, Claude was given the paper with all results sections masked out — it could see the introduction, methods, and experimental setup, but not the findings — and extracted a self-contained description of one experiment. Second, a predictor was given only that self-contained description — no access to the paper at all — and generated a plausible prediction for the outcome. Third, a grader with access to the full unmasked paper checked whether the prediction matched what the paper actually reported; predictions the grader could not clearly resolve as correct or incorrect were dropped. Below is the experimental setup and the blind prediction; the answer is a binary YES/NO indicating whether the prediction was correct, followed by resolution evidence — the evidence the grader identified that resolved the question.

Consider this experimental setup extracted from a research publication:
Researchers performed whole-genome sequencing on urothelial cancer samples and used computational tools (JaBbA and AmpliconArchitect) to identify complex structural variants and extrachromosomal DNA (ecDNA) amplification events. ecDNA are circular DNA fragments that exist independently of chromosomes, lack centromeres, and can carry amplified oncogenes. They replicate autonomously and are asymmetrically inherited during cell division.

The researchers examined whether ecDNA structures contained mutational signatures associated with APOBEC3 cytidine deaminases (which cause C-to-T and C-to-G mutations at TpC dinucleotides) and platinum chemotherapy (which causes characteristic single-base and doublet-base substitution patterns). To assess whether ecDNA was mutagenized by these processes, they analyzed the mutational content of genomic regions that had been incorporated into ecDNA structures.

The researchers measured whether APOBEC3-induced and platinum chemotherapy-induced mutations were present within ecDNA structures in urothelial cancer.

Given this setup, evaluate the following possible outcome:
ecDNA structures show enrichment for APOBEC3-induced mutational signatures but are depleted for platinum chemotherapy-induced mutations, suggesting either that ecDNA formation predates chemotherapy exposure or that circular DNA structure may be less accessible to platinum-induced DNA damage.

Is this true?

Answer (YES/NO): NO